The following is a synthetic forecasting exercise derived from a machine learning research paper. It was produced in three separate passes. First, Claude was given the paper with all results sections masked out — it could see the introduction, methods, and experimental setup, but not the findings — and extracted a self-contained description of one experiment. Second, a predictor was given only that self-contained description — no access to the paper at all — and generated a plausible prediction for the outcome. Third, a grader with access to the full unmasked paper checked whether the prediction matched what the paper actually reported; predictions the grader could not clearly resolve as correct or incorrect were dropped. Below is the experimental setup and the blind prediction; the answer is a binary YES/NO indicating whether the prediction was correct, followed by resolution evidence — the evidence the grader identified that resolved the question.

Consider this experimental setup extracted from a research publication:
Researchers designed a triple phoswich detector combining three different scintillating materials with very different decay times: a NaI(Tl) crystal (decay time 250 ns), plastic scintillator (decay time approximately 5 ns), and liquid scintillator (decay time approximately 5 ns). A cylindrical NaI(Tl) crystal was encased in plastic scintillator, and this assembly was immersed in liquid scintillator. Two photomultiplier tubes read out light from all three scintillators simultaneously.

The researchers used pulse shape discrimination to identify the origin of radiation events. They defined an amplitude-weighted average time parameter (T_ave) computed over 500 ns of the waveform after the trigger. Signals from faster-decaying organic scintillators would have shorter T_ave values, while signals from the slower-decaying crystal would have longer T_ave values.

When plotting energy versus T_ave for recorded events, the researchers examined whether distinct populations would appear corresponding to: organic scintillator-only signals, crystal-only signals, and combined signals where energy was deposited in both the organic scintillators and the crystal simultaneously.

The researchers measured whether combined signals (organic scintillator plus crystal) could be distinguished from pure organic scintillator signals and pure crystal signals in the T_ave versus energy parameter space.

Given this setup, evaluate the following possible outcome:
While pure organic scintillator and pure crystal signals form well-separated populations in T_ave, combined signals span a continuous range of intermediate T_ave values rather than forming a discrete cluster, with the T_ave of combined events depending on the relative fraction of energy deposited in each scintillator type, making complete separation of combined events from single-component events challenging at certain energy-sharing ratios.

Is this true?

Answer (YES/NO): NO